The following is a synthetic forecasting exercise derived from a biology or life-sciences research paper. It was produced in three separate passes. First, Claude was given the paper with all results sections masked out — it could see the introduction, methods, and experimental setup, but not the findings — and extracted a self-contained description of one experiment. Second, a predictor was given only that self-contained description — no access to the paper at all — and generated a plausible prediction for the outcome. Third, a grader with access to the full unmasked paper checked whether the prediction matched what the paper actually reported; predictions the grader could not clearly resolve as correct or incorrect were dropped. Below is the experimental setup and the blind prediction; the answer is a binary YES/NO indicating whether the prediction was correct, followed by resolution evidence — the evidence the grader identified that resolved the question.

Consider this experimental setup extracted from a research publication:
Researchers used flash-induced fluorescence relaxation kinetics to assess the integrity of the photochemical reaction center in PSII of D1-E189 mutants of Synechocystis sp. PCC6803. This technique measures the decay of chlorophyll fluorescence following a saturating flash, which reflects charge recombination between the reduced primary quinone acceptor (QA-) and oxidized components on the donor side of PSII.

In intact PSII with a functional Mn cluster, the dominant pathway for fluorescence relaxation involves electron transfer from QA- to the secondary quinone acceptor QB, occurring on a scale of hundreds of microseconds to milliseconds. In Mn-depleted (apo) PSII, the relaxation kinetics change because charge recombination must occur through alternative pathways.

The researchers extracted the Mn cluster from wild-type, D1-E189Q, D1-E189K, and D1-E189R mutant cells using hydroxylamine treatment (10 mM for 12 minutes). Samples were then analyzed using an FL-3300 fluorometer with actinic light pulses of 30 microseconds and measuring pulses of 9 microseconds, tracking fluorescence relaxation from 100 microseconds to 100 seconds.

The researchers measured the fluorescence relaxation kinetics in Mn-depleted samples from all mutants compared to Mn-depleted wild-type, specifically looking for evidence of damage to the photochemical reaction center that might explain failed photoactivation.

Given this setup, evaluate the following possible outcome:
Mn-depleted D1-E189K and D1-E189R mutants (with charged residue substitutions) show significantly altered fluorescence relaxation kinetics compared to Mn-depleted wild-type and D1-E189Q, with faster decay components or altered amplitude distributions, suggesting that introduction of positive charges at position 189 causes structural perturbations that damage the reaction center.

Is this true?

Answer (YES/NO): NO